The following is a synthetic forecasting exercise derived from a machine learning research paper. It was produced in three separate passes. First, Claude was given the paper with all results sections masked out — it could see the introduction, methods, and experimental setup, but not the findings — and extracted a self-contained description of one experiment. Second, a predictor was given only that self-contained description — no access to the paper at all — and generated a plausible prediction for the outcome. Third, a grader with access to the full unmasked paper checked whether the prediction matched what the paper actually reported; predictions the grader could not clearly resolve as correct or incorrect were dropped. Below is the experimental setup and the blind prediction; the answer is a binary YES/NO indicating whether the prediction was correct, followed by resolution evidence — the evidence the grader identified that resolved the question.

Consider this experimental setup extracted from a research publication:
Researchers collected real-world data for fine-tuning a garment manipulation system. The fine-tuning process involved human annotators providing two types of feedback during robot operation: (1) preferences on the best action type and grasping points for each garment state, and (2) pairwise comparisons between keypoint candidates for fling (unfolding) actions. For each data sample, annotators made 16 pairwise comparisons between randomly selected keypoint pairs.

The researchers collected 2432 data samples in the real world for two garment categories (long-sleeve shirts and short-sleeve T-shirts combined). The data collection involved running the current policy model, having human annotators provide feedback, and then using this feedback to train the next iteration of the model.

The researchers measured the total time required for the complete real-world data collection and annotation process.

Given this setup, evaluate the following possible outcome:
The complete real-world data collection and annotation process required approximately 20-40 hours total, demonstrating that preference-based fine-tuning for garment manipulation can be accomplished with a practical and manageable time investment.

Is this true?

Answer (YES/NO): YES